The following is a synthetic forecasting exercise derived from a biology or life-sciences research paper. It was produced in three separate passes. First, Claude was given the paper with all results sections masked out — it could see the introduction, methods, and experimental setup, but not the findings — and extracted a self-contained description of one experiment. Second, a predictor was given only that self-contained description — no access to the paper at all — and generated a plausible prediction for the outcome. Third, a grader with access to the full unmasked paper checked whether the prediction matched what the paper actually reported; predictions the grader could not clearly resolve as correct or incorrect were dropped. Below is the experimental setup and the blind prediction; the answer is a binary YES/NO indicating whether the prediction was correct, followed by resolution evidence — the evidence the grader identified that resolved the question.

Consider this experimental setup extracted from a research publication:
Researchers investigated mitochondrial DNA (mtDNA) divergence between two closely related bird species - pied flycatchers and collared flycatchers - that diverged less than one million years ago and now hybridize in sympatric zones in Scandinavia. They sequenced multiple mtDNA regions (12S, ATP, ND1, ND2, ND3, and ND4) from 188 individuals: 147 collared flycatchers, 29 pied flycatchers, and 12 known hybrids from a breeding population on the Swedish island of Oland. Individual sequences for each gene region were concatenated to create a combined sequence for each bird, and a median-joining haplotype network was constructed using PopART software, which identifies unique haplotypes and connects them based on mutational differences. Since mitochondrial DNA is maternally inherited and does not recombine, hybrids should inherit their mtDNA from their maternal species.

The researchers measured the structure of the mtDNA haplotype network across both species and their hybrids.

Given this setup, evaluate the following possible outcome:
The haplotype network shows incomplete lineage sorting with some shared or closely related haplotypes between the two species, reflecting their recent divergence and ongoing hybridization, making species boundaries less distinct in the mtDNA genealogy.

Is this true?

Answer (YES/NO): NO